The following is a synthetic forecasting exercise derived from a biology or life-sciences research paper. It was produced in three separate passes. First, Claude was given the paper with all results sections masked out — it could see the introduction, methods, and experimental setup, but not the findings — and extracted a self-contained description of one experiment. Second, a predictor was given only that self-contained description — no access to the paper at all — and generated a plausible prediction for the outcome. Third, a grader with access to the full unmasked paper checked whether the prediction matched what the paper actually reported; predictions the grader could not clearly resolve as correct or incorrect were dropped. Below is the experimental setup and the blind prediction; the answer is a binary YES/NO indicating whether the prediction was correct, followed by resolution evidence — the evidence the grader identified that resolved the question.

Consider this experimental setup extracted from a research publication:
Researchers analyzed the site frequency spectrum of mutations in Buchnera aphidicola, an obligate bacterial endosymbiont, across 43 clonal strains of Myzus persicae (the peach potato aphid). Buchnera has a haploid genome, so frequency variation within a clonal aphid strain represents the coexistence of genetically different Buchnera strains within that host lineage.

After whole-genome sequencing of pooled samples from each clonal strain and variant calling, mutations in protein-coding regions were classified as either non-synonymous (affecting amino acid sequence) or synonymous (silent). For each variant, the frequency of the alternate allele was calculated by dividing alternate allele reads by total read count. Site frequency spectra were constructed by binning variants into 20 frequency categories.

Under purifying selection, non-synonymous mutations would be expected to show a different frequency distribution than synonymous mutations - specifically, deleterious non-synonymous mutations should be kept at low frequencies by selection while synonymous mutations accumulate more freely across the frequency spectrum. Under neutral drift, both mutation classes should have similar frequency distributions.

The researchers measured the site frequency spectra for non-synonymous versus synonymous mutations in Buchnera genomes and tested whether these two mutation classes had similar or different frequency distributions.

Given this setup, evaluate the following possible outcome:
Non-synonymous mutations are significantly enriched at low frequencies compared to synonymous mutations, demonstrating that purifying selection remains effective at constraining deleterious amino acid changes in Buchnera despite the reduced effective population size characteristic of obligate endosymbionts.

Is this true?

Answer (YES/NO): NO